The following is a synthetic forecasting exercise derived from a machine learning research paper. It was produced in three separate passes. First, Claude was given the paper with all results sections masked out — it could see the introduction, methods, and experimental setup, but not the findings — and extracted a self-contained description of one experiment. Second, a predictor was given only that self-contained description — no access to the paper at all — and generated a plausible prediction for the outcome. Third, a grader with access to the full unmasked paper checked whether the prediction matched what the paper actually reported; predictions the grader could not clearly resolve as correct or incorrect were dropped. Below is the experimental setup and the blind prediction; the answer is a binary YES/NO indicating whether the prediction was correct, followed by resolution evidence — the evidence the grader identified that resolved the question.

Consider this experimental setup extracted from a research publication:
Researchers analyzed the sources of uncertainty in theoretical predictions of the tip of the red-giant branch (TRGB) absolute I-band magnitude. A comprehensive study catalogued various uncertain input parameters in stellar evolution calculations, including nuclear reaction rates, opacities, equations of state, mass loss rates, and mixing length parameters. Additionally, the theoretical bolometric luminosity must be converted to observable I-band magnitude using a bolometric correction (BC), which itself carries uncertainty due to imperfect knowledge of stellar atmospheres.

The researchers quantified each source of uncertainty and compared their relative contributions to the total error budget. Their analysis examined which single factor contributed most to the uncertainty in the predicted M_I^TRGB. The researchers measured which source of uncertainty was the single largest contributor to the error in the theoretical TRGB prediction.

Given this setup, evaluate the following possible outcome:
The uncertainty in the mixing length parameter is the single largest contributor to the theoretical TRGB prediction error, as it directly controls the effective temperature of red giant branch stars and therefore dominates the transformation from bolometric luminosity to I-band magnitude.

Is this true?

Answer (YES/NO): NO